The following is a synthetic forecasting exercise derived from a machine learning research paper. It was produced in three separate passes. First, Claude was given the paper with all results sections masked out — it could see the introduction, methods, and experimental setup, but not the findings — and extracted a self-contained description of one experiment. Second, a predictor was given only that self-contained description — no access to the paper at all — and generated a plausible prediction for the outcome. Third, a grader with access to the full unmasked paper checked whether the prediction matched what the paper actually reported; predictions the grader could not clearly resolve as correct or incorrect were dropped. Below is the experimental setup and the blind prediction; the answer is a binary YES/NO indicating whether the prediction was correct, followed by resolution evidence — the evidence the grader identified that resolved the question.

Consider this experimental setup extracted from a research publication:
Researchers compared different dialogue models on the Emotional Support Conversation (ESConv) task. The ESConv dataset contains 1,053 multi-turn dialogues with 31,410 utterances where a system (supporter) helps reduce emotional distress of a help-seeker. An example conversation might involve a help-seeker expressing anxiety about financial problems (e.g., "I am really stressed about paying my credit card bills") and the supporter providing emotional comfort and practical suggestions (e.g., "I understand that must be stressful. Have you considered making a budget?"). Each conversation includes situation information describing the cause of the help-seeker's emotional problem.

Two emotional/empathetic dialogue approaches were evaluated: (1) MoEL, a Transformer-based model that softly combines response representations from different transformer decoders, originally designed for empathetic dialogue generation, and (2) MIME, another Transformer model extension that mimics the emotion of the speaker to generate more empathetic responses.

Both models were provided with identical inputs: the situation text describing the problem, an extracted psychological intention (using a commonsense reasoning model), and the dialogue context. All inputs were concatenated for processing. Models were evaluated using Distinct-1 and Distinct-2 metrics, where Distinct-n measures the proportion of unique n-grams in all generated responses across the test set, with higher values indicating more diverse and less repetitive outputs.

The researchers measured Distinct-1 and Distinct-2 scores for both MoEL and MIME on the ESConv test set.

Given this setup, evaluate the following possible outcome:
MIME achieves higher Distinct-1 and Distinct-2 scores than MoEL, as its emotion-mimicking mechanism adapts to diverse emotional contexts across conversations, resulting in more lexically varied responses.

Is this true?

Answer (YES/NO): NO